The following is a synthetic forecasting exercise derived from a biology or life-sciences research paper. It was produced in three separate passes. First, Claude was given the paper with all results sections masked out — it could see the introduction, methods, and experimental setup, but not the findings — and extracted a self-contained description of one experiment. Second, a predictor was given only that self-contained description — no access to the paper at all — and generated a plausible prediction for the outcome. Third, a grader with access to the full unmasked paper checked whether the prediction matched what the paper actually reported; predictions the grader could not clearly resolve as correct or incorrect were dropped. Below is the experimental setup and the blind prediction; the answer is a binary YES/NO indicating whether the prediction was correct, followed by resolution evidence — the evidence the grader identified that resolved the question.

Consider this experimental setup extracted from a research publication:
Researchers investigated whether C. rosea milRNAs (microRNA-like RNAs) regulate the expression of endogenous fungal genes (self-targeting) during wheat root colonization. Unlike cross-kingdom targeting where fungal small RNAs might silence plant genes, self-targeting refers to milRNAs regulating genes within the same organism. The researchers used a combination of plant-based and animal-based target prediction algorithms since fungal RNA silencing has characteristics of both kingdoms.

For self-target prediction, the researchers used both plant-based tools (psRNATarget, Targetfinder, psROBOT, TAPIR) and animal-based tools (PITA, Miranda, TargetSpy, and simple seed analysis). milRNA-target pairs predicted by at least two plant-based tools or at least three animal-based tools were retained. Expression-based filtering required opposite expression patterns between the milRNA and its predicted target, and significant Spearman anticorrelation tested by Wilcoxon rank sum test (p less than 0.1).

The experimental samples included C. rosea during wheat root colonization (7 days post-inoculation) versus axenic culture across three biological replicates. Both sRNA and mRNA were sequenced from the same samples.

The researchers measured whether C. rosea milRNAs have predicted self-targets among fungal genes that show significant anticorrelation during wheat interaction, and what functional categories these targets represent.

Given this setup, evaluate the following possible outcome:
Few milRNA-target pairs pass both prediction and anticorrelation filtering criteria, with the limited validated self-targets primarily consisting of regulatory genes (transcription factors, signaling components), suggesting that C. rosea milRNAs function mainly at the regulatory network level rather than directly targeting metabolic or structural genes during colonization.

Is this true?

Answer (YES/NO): NO